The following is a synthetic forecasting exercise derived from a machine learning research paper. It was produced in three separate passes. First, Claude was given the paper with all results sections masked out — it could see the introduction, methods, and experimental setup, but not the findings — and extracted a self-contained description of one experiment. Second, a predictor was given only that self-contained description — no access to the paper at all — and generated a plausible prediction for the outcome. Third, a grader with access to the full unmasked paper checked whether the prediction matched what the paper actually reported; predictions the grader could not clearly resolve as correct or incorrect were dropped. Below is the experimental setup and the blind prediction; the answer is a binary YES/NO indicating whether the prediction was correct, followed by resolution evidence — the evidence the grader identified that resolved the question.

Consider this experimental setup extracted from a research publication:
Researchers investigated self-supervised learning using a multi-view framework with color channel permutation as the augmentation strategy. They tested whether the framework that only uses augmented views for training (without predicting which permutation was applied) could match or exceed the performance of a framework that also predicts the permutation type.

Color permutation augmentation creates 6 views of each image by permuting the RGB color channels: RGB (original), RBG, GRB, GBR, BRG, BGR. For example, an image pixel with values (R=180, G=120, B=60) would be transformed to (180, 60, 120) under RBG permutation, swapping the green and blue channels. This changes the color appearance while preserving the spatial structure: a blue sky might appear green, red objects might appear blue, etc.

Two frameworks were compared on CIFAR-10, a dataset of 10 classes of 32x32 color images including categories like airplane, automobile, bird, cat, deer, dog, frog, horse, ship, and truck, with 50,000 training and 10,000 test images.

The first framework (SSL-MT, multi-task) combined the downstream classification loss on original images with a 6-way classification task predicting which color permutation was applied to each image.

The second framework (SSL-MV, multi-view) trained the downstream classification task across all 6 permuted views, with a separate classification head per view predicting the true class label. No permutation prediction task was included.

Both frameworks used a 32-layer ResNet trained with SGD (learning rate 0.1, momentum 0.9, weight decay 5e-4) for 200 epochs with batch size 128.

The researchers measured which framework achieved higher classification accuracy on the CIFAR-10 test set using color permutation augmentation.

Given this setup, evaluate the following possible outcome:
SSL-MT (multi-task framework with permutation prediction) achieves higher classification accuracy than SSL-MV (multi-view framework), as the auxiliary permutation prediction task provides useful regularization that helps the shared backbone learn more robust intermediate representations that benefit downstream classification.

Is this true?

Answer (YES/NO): NO